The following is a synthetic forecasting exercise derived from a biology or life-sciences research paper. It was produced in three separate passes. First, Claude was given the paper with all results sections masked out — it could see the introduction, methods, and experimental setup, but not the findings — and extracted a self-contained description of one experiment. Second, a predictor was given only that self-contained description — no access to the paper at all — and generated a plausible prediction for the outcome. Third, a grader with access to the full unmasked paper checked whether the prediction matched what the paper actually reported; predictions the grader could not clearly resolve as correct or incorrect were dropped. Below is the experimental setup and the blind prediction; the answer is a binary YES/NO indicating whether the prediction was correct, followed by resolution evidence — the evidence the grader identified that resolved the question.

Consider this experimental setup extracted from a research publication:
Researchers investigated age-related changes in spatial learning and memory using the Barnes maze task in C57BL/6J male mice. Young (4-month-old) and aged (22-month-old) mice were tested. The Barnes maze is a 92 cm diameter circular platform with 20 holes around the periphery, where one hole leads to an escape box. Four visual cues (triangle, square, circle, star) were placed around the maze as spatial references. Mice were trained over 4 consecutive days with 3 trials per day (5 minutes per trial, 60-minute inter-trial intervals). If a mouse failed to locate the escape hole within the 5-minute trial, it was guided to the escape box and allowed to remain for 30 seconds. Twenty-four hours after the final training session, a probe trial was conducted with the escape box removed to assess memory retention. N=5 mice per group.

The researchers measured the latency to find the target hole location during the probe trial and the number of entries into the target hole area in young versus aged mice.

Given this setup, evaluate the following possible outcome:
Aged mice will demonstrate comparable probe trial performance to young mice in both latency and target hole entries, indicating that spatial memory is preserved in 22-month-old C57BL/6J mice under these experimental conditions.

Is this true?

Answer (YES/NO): NO